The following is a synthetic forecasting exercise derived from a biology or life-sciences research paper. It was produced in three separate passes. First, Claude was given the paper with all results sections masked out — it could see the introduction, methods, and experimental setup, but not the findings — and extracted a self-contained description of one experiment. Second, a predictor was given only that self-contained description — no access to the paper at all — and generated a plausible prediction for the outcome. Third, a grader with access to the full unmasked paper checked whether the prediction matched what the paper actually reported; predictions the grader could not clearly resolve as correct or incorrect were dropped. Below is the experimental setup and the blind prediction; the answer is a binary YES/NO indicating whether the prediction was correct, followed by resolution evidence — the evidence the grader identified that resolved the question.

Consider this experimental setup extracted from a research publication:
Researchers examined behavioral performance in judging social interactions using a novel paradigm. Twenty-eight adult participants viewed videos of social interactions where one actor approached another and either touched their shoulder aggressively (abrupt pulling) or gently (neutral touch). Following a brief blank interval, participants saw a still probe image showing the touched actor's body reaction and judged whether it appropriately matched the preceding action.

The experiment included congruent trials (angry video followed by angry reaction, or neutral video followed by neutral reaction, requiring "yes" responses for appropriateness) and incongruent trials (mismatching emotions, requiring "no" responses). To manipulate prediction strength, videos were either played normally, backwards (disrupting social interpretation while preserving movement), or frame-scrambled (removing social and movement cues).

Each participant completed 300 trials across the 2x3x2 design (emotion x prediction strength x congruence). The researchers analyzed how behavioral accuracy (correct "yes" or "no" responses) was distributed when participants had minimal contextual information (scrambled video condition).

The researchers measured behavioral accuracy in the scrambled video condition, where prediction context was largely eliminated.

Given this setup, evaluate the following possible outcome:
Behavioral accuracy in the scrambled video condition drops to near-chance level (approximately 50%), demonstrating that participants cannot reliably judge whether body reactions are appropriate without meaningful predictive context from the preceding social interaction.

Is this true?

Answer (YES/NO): NO